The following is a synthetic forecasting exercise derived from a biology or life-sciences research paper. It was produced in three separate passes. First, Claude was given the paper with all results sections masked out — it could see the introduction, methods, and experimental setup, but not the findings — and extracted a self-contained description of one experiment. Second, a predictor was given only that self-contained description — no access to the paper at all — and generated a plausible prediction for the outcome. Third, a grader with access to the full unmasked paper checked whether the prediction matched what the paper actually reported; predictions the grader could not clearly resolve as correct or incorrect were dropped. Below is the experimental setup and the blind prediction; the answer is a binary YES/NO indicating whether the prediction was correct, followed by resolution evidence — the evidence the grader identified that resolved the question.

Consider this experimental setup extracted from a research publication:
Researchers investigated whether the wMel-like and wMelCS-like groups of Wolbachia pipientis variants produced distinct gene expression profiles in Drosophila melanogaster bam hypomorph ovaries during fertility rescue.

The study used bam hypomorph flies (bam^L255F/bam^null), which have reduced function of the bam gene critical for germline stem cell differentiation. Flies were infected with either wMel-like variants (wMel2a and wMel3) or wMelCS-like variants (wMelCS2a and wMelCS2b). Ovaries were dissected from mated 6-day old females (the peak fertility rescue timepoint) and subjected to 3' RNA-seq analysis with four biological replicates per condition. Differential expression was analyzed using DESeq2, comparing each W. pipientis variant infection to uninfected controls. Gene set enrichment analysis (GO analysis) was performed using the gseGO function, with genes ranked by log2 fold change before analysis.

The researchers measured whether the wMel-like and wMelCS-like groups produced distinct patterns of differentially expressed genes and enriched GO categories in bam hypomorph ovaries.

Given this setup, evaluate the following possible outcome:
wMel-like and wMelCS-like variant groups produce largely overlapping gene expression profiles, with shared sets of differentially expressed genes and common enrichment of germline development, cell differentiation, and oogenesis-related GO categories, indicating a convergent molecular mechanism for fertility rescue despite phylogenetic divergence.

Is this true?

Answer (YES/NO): NO